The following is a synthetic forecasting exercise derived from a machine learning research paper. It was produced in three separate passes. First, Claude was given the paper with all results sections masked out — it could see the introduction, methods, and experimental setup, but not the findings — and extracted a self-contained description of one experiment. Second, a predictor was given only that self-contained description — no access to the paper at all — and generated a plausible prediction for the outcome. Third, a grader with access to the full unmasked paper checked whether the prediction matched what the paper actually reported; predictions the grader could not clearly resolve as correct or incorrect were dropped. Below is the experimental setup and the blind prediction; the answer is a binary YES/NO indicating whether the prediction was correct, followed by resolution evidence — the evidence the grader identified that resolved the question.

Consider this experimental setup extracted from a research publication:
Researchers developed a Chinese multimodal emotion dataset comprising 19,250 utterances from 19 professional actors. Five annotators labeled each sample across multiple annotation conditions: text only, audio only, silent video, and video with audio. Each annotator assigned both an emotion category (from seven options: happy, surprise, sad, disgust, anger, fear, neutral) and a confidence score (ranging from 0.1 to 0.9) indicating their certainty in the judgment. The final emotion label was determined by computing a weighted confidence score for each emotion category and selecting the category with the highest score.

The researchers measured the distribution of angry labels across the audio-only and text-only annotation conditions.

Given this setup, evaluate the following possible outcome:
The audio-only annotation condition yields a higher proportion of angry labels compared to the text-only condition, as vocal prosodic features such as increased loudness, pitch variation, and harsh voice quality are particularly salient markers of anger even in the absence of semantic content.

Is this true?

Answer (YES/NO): YES